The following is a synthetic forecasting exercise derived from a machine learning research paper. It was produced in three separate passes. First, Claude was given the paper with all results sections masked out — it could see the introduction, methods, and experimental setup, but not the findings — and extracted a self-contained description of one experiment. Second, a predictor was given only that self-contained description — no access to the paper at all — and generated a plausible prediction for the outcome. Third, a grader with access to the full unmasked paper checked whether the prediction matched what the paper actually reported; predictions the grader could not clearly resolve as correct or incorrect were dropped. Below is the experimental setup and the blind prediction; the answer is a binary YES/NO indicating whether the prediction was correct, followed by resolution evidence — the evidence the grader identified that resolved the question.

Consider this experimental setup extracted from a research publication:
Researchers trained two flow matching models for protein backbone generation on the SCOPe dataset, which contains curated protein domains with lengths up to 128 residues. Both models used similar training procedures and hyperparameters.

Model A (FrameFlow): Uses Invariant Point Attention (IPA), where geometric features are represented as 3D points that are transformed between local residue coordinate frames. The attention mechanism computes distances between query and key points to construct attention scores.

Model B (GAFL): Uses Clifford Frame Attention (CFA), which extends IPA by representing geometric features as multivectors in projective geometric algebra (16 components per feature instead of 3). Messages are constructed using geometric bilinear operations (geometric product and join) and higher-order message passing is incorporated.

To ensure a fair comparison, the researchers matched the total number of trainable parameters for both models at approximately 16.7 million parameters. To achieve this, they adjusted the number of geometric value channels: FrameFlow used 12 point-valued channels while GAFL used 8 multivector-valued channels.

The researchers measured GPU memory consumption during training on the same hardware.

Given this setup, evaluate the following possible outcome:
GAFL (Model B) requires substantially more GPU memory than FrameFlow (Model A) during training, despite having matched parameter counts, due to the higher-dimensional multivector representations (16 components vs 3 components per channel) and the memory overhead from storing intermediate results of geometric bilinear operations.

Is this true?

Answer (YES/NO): YES